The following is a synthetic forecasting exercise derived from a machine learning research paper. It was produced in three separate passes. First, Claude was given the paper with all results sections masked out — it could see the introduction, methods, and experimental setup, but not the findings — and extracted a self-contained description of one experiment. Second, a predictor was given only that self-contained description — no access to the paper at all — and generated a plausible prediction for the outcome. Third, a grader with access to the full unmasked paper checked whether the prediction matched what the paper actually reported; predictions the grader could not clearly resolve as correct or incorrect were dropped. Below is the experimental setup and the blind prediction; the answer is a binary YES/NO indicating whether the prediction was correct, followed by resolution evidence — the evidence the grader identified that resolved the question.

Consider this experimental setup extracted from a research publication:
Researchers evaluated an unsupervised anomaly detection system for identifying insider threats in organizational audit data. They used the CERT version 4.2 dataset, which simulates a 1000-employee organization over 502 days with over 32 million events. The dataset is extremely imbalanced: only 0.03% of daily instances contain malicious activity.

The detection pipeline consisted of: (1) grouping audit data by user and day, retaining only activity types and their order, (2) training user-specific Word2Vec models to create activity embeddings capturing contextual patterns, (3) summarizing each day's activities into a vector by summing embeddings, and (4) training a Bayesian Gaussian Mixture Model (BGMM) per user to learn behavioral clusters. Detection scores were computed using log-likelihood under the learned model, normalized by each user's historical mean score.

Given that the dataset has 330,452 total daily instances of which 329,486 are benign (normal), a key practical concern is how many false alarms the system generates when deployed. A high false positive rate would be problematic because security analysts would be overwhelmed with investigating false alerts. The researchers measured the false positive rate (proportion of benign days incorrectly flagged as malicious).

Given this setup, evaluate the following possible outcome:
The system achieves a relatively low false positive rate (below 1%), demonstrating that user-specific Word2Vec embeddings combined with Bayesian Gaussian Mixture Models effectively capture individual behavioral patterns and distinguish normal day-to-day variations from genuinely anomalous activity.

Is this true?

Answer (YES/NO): NO